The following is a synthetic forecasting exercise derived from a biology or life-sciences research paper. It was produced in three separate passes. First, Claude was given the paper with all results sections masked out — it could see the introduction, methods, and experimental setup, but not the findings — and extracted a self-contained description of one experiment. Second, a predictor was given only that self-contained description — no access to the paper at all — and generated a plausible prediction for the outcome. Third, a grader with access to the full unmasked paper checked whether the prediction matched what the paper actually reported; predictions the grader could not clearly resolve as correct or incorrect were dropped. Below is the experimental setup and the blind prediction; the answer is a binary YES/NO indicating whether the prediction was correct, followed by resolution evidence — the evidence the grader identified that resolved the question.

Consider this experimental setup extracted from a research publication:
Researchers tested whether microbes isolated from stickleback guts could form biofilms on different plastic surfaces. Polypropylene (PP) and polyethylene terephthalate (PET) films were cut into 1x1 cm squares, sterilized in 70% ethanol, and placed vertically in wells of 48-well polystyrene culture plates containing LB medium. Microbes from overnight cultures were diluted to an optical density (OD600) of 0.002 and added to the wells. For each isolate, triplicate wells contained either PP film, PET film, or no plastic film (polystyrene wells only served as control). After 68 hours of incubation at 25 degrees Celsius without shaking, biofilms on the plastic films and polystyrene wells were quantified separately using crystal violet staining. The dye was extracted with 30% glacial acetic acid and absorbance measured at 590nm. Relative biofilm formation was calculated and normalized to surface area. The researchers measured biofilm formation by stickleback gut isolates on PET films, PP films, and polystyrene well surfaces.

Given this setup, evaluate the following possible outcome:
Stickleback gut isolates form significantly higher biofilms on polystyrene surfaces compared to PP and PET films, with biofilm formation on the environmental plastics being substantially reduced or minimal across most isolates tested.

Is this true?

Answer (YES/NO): YES